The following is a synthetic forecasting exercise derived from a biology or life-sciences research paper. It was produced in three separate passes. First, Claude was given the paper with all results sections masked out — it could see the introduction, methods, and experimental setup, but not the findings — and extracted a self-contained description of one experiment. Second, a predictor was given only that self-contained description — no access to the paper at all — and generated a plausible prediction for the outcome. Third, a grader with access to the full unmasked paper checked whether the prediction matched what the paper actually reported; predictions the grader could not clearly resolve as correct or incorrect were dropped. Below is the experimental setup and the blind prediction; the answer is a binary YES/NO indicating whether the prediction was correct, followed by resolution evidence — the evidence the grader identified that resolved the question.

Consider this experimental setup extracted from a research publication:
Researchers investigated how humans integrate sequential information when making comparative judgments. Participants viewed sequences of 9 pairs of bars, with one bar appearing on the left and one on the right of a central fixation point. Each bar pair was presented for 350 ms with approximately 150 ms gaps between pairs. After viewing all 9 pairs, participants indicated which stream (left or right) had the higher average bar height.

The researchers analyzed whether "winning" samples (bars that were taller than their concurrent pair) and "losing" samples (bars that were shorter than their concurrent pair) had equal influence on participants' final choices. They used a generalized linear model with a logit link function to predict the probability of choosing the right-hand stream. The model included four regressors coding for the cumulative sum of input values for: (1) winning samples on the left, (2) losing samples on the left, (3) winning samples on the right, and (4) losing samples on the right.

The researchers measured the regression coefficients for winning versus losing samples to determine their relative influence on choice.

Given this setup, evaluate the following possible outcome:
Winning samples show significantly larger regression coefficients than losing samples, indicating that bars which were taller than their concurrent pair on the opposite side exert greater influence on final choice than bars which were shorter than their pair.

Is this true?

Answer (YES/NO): YES